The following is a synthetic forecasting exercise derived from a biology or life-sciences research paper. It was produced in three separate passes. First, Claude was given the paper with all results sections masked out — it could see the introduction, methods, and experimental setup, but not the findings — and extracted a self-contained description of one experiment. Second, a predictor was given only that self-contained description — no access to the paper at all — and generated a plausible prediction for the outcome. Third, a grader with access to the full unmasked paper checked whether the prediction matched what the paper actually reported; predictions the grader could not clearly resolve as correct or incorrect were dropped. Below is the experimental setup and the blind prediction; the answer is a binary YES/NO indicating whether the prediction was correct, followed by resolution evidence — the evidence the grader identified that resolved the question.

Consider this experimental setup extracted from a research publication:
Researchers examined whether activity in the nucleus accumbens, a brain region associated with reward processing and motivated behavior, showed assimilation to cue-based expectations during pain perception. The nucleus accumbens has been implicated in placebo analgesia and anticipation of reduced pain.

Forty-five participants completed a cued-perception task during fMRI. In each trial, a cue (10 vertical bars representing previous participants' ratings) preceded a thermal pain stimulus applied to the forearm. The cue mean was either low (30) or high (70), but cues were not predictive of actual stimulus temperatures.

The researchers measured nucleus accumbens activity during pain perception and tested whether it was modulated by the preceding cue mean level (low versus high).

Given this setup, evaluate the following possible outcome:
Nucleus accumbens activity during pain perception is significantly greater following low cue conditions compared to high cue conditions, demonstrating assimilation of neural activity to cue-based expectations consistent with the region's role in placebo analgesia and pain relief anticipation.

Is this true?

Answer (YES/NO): NO